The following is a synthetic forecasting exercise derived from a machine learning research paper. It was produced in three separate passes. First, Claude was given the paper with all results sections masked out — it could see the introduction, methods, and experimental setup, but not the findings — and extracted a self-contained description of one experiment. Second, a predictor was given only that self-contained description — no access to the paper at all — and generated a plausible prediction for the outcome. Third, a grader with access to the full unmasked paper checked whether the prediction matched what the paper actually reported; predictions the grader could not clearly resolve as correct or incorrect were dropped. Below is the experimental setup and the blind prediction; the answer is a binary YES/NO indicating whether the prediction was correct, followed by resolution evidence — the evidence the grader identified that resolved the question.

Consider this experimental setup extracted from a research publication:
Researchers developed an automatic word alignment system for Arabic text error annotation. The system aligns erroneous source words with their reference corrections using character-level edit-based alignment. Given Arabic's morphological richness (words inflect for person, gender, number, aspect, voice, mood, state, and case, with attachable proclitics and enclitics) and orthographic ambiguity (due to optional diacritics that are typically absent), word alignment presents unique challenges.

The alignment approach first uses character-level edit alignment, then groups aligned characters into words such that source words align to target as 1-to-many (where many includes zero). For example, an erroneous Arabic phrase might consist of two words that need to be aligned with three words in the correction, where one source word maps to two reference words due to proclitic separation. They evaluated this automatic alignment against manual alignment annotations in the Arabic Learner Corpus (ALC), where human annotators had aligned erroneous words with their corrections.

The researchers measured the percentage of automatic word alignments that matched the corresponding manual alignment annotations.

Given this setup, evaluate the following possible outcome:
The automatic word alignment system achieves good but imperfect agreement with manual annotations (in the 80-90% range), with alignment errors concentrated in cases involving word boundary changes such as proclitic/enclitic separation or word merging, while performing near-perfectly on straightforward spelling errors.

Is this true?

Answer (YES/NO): NO